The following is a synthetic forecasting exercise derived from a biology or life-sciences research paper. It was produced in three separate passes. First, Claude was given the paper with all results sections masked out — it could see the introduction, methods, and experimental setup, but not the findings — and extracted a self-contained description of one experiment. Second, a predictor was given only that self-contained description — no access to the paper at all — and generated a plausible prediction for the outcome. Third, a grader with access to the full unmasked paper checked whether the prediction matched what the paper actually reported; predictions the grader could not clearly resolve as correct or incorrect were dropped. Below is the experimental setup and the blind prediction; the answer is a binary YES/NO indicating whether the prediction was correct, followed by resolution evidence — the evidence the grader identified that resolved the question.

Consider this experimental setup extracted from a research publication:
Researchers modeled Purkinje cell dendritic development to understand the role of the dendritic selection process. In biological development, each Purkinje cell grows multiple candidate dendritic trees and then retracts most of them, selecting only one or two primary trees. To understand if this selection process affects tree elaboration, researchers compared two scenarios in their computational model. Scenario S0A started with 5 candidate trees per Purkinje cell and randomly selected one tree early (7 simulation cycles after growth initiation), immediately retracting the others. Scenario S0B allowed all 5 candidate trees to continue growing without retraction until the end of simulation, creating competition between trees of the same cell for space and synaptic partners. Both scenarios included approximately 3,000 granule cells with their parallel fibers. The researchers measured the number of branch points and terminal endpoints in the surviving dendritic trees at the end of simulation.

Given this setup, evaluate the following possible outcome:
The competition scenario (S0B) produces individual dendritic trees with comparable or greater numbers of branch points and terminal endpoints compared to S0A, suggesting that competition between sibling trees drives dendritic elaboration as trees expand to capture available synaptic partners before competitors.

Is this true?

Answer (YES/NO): NO